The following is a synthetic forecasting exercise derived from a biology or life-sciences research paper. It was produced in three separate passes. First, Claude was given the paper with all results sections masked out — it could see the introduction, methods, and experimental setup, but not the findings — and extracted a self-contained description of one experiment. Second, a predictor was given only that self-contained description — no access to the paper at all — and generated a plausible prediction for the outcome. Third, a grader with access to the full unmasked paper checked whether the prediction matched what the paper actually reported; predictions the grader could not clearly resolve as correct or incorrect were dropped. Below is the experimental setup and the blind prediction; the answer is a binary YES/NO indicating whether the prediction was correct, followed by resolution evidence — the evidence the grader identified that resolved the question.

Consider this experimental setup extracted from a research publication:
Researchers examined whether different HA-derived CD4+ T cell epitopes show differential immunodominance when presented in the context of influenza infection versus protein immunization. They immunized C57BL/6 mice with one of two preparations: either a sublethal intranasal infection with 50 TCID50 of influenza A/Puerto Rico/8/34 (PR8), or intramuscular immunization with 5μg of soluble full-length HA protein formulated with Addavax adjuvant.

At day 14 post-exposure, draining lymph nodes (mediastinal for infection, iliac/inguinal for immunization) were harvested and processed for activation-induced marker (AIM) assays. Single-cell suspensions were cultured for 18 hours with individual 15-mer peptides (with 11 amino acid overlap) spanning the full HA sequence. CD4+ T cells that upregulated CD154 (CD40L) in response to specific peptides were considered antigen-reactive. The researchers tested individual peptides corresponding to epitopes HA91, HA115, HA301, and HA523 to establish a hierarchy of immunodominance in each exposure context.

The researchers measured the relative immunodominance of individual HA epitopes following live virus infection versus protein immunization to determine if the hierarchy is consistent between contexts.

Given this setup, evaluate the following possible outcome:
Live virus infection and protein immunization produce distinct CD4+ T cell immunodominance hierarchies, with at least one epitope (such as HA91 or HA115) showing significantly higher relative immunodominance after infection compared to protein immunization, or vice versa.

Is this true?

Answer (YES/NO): NO